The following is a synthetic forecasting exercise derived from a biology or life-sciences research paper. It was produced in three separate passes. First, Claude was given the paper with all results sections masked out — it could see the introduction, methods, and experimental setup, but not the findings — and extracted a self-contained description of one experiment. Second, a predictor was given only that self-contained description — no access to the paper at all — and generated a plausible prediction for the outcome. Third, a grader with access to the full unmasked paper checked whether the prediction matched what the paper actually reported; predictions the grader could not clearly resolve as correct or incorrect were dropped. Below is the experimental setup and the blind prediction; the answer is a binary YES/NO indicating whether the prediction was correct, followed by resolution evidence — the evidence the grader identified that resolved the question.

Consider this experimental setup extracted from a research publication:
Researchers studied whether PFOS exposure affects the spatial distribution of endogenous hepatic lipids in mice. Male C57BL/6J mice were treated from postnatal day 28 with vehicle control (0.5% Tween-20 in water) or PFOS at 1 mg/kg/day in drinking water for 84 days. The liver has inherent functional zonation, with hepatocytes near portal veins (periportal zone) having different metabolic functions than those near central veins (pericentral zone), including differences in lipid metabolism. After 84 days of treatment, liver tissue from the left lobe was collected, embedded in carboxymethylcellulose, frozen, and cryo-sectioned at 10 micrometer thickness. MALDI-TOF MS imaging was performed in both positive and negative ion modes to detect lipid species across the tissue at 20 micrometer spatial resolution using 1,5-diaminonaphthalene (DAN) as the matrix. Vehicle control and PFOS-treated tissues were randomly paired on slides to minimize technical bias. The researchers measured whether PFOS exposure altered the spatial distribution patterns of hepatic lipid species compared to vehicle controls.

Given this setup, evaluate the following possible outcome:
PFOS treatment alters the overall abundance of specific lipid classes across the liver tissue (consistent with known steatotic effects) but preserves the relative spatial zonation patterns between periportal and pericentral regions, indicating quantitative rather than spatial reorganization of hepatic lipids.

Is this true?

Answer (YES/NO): NO